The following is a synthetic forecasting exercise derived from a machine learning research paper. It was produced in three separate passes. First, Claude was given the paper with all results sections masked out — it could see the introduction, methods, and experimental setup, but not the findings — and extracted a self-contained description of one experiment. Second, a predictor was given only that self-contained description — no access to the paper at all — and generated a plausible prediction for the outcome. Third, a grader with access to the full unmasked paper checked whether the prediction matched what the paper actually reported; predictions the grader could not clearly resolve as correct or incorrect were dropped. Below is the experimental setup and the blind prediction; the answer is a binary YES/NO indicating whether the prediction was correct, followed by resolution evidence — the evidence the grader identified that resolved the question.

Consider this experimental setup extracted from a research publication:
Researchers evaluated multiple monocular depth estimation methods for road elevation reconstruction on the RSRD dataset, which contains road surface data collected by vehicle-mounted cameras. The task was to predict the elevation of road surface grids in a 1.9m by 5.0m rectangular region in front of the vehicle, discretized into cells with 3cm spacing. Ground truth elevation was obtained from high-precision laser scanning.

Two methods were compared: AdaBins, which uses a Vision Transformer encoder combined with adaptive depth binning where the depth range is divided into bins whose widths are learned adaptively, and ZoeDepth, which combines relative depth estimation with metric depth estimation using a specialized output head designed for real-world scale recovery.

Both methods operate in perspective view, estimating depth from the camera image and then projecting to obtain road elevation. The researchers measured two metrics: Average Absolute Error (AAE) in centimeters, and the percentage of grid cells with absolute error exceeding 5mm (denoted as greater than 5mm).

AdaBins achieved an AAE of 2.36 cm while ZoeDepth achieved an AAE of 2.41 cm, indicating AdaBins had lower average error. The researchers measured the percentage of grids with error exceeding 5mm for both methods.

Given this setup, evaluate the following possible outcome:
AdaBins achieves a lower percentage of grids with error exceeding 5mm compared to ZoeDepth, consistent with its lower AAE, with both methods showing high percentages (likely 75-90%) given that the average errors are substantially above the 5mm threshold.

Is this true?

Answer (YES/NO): NO